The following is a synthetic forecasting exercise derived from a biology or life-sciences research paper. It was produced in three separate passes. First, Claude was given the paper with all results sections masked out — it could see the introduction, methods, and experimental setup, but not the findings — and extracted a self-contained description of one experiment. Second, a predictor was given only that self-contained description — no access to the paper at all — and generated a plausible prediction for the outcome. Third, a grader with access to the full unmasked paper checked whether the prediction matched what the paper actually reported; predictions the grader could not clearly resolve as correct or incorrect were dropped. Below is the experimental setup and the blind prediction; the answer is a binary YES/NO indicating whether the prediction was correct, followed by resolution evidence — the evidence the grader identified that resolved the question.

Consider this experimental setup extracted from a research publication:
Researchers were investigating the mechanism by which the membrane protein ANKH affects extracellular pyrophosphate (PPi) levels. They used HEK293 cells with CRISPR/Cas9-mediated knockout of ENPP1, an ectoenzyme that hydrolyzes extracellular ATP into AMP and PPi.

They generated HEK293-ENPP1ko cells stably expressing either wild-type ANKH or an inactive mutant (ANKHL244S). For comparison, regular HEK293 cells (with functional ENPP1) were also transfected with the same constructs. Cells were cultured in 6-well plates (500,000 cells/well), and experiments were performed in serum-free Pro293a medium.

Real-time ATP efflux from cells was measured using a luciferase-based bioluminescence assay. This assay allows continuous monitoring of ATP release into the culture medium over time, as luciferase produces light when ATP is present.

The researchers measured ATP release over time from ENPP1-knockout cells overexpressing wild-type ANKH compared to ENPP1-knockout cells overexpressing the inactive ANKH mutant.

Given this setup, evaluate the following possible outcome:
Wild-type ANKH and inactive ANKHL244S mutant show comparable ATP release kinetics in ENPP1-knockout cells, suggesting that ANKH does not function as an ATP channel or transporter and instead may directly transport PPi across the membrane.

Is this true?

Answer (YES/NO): NO